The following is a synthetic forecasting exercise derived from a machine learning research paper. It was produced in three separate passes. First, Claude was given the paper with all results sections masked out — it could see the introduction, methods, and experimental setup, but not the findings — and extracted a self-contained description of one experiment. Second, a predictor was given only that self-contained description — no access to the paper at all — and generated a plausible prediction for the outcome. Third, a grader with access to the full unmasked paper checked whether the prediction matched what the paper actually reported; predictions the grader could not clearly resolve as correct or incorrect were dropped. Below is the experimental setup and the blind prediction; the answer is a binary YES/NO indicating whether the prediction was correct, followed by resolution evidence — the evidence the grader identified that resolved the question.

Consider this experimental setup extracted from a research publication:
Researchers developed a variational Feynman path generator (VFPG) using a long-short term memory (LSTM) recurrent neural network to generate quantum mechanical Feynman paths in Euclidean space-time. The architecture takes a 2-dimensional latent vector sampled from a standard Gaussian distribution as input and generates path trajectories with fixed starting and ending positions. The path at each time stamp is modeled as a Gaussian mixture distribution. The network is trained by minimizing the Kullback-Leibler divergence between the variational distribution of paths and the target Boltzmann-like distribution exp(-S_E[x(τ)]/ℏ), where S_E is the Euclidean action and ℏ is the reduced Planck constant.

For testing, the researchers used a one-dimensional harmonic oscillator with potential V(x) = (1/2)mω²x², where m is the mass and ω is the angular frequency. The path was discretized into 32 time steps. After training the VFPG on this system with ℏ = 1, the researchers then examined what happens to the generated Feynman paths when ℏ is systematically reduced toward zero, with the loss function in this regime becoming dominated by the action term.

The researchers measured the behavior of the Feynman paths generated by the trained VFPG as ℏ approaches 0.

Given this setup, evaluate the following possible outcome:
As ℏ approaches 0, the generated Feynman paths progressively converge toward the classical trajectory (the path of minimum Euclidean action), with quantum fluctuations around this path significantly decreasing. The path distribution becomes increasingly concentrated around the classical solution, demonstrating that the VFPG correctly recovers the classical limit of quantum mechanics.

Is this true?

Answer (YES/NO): YES